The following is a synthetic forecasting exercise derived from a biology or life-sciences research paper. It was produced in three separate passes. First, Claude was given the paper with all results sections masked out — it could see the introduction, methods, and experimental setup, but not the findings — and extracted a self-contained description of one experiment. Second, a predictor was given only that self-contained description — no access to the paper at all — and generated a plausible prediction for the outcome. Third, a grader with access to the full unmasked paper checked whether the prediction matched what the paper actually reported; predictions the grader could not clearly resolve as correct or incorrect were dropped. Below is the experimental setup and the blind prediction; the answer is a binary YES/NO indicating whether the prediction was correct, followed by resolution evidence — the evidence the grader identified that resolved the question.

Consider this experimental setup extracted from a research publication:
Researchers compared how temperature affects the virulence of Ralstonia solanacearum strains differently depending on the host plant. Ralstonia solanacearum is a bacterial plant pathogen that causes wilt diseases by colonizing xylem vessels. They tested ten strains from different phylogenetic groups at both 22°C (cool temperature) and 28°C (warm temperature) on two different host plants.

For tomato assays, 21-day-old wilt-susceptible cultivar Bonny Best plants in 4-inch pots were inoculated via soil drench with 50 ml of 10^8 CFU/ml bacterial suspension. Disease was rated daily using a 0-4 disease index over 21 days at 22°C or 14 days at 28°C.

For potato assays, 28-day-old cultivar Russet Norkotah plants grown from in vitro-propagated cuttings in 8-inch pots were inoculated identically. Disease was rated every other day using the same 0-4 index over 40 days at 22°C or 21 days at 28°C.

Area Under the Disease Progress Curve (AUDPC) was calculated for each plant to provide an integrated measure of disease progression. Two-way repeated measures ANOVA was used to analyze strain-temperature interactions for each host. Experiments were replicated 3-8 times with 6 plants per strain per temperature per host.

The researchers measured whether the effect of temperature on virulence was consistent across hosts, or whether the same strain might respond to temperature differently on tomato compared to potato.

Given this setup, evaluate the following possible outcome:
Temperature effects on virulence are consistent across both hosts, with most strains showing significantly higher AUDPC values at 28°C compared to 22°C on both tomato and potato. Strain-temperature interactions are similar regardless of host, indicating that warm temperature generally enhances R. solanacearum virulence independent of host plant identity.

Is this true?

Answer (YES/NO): NO